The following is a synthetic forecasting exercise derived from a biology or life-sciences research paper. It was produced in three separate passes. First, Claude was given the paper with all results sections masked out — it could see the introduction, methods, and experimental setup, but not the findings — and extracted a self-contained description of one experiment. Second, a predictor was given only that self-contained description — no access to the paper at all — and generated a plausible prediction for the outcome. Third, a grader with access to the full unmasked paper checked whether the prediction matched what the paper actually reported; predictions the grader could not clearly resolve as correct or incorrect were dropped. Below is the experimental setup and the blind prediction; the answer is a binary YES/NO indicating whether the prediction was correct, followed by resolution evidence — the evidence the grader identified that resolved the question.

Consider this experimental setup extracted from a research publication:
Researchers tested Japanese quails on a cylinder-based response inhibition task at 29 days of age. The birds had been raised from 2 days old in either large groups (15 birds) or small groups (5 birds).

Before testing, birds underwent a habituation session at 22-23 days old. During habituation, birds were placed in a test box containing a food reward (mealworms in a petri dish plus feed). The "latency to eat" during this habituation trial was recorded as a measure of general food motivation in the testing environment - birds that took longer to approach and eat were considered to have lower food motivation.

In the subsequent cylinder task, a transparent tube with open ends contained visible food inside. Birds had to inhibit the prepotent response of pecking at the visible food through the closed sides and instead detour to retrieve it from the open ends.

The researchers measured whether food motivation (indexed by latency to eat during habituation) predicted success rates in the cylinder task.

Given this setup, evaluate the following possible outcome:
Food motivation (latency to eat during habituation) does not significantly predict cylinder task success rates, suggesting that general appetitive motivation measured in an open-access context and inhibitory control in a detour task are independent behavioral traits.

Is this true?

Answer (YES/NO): NO